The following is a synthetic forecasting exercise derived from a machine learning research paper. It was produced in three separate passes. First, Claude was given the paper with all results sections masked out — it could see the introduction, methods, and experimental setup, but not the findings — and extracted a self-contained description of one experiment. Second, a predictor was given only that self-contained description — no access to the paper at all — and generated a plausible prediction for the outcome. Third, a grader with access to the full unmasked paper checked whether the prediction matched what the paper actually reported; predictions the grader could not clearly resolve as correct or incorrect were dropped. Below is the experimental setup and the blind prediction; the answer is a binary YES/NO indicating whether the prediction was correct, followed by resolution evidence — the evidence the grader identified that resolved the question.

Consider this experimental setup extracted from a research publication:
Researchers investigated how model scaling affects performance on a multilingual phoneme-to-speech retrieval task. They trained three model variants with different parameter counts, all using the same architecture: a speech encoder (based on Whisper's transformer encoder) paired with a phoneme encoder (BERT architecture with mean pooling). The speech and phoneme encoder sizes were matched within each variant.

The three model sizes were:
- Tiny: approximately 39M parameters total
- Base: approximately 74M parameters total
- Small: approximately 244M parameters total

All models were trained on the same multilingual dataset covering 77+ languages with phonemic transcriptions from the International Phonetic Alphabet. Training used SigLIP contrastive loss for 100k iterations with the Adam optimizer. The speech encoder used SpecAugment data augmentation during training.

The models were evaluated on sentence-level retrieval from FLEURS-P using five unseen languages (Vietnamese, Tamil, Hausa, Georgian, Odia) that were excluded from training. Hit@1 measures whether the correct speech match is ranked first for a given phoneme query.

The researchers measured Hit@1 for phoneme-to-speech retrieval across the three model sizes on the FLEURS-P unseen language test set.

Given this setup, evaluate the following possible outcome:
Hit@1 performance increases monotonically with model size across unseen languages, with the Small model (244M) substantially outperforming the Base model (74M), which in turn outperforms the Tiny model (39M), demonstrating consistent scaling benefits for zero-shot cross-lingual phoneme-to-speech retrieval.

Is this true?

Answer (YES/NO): NO